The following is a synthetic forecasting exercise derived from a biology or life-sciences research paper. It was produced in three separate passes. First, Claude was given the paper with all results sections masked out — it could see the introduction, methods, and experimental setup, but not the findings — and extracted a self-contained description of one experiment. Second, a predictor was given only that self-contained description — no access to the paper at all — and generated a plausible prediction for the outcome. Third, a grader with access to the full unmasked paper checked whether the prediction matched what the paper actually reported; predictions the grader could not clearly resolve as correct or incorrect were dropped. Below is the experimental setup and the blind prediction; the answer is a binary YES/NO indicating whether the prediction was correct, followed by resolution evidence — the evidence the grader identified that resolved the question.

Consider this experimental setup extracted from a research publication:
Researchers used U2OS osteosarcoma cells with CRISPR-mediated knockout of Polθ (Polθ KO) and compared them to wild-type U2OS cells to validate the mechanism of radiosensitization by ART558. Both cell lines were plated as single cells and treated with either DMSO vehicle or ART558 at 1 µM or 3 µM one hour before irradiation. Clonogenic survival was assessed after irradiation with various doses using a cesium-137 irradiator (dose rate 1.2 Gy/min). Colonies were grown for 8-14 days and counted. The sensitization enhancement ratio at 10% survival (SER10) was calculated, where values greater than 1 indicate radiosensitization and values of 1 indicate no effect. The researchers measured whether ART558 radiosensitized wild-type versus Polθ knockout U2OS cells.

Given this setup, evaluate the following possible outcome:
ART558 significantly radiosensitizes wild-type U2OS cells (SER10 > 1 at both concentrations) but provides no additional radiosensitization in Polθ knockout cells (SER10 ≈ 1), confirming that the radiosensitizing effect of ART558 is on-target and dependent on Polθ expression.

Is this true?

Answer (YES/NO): YES